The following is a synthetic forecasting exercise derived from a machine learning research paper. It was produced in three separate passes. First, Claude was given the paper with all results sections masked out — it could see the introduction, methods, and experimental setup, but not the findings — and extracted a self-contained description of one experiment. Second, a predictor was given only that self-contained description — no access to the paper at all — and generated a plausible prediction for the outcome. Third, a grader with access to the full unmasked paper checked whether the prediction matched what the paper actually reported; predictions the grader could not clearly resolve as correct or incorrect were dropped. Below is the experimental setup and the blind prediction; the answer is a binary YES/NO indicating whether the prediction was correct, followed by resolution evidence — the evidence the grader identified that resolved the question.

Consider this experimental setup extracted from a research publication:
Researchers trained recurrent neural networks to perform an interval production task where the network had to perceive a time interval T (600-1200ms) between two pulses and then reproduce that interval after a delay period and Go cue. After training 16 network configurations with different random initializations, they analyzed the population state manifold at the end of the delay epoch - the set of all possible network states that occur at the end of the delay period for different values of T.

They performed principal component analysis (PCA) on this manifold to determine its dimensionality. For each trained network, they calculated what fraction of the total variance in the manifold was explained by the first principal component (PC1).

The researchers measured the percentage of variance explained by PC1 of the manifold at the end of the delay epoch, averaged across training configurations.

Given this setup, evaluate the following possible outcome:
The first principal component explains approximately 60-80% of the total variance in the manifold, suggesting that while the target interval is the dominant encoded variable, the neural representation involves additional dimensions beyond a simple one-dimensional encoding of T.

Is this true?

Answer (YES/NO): NO